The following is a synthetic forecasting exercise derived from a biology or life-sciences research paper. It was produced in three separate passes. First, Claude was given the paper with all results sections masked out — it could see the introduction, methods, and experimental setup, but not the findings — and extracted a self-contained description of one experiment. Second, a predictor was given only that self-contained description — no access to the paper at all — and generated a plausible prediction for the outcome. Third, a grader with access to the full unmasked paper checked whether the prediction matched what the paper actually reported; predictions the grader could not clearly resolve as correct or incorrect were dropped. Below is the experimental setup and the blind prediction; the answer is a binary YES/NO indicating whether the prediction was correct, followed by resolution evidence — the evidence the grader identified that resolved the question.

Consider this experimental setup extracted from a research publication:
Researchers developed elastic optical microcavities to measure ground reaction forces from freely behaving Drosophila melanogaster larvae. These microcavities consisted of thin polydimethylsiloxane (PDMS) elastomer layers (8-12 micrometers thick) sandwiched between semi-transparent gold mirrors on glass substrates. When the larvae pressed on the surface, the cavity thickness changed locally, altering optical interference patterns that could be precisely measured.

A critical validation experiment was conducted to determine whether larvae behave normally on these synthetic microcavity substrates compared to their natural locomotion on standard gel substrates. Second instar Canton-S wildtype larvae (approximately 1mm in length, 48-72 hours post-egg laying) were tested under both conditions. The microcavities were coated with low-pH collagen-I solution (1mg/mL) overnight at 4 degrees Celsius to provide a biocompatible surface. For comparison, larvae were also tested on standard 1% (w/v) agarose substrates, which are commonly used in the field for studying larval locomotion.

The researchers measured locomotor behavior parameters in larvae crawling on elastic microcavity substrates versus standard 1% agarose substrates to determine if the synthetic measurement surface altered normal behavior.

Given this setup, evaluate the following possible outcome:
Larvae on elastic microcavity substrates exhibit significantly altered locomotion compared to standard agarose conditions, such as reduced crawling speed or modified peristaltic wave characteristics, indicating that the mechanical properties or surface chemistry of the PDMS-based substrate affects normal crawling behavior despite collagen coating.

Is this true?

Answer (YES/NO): NO